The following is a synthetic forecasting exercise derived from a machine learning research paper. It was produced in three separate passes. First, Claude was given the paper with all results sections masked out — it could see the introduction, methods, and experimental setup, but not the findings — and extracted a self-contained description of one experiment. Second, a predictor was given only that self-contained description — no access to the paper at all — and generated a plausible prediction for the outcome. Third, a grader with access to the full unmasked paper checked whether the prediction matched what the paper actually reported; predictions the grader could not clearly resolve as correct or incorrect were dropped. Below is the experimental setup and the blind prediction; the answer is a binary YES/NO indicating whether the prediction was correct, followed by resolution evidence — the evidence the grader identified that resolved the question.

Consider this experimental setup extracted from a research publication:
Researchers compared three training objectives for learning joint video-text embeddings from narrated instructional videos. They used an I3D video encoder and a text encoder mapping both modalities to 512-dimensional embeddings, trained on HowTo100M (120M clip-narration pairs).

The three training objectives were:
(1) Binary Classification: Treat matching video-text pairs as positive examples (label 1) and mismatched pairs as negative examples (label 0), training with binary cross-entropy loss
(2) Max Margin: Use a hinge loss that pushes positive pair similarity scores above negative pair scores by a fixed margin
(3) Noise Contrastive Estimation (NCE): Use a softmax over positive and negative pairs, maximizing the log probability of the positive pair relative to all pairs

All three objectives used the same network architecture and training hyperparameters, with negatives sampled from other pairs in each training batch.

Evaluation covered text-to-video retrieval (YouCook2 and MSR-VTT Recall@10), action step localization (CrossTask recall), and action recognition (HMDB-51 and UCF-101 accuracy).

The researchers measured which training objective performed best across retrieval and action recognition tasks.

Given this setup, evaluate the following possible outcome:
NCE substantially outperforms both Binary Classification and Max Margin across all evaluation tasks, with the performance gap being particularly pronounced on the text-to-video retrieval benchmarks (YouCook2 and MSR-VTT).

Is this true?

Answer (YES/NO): NO